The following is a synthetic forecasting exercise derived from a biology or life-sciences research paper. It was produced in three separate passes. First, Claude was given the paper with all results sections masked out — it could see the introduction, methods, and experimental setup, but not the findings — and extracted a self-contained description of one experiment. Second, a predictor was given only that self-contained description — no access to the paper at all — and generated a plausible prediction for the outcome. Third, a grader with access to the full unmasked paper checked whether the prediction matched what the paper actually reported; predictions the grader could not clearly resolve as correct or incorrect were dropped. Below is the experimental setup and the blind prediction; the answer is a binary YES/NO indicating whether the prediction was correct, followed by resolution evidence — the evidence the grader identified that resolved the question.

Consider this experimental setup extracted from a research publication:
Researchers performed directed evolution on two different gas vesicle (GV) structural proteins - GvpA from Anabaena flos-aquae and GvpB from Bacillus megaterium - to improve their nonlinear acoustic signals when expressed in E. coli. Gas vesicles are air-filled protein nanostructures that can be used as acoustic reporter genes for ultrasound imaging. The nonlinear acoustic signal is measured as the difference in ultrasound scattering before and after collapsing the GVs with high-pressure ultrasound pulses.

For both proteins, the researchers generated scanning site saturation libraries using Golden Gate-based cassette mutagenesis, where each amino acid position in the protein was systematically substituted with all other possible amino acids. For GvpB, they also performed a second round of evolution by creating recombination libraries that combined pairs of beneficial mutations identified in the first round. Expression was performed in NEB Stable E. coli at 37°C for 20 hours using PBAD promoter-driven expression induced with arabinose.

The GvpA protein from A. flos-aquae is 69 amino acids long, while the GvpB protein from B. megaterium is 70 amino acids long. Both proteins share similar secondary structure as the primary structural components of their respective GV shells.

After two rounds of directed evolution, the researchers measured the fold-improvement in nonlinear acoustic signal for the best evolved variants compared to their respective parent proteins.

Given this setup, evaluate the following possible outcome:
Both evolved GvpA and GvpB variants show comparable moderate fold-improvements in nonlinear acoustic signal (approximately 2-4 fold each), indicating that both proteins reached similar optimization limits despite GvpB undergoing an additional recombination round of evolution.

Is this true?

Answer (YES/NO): NO